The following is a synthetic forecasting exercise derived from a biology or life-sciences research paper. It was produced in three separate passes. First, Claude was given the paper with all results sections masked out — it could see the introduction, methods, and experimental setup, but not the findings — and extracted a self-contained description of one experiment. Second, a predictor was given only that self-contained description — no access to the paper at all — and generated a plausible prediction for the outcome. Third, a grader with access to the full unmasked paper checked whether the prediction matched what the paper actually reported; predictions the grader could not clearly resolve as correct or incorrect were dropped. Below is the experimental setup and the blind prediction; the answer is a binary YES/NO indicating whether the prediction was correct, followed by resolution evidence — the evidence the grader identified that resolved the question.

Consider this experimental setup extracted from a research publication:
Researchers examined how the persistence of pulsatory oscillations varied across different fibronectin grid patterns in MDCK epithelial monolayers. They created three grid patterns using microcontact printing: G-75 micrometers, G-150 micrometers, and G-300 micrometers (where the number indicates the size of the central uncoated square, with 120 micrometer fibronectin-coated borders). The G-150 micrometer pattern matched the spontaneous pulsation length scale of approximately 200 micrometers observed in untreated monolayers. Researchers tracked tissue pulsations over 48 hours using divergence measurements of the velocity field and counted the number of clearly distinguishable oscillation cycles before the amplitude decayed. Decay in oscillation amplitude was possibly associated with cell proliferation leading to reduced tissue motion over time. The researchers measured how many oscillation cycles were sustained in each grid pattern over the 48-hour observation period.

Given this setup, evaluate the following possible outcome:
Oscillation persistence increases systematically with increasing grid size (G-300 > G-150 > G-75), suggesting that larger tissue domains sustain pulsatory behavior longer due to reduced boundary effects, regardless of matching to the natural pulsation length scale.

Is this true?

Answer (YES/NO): NO